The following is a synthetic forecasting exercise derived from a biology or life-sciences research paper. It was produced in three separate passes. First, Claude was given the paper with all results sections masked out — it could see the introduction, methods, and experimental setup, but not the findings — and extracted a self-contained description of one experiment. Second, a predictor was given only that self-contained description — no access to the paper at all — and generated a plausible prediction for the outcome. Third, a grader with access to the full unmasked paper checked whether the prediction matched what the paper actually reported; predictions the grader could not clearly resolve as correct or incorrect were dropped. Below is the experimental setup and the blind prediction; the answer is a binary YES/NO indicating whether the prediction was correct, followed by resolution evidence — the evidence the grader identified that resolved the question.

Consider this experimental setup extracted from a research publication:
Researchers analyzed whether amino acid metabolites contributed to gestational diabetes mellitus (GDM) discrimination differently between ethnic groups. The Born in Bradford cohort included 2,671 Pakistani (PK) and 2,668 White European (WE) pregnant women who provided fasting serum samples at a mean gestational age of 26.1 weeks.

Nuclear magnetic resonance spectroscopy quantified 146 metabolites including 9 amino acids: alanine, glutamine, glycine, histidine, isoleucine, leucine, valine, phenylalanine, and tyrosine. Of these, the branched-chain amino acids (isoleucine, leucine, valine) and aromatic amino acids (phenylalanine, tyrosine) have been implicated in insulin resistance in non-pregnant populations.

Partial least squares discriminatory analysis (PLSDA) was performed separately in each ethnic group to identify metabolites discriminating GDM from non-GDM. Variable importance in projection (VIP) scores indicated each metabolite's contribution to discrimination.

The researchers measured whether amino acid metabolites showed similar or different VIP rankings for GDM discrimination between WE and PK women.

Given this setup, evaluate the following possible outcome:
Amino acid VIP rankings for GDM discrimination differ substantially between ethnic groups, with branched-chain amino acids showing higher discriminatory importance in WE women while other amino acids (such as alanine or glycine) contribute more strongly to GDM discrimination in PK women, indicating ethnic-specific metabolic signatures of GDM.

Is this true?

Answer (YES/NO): NO